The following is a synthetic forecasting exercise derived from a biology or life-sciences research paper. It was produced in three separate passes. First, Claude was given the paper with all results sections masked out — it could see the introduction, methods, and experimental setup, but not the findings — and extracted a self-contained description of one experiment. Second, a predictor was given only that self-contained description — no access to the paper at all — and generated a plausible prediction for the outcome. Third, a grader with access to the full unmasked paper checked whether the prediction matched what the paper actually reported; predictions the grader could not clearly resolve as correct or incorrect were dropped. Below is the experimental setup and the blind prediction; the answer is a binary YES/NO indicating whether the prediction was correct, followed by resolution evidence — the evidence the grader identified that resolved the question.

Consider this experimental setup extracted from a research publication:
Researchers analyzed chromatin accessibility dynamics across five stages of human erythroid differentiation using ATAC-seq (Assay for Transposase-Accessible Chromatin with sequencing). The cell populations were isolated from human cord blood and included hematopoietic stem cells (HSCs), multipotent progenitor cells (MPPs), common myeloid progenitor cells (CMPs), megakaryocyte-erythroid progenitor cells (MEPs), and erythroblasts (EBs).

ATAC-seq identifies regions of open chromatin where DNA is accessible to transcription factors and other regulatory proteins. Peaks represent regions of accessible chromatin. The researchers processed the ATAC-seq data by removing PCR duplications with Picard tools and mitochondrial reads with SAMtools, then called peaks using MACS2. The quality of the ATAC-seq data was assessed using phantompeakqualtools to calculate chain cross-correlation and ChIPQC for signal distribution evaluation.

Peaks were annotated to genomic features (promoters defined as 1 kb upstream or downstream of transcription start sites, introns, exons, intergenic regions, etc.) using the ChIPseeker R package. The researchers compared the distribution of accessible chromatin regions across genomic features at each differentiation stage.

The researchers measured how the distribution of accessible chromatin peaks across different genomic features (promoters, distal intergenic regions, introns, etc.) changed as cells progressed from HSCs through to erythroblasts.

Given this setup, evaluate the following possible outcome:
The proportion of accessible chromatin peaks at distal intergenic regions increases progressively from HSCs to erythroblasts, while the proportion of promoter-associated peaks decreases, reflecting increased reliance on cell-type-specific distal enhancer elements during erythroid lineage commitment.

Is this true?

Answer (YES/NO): NO